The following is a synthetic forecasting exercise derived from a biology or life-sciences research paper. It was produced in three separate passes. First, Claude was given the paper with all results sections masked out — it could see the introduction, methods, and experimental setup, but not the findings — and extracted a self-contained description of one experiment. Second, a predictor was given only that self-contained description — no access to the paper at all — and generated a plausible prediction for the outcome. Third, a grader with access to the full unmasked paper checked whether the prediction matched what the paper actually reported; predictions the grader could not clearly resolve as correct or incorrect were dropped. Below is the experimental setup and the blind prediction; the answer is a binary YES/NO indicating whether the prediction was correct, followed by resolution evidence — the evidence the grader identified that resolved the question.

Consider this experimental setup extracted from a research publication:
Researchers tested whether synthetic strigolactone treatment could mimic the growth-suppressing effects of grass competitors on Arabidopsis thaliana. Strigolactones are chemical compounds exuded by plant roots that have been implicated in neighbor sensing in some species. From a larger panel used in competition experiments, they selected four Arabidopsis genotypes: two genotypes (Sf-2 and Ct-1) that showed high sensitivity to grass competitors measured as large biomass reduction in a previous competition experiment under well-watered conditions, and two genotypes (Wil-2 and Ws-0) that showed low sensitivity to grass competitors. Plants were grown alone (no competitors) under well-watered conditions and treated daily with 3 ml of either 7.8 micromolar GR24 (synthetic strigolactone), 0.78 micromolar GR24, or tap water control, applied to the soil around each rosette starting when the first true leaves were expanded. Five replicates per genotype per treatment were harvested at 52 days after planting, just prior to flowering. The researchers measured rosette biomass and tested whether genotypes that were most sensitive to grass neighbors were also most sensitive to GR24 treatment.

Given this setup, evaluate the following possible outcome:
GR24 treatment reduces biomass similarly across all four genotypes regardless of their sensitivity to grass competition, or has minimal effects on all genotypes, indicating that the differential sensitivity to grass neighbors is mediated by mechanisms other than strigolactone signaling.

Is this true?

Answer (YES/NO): YES